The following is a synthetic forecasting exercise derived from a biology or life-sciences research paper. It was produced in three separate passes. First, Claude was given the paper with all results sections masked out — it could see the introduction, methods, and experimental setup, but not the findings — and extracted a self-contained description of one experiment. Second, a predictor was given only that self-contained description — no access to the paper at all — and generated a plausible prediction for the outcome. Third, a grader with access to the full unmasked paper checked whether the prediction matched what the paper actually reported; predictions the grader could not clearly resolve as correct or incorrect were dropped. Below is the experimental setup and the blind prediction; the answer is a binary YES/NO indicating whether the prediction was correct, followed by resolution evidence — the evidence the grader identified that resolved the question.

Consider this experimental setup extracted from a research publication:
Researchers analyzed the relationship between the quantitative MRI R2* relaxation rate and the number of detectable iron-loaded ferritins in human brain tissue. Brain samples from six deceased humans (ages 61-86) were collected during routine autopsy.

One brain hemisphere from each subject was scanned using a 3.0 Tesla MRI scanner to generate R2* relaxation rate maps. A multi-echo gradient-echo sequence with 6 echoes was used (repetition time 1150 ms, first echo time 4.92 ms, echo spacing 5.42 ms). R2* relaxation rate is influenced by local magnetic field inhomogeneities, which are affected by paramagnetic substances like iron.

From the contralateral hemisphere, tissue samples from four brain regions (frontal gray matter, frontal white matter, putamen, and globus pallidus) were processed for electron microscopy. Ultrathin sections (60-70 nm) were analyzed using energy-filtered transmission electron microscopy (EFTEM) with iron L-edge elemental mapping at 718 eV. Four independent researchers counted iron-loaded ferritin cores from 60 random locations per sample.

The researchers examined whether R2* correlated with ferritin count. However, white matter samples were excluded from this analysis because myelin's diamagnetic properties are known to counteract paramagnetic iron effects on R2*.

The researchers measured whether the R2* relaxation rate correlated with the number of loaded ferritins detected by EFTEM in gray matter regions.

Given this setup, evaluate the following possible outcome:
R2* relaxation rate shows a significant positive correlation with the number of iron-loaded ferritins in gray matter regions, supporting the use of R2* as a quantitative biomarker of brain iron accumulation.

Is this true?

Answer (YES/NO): NO